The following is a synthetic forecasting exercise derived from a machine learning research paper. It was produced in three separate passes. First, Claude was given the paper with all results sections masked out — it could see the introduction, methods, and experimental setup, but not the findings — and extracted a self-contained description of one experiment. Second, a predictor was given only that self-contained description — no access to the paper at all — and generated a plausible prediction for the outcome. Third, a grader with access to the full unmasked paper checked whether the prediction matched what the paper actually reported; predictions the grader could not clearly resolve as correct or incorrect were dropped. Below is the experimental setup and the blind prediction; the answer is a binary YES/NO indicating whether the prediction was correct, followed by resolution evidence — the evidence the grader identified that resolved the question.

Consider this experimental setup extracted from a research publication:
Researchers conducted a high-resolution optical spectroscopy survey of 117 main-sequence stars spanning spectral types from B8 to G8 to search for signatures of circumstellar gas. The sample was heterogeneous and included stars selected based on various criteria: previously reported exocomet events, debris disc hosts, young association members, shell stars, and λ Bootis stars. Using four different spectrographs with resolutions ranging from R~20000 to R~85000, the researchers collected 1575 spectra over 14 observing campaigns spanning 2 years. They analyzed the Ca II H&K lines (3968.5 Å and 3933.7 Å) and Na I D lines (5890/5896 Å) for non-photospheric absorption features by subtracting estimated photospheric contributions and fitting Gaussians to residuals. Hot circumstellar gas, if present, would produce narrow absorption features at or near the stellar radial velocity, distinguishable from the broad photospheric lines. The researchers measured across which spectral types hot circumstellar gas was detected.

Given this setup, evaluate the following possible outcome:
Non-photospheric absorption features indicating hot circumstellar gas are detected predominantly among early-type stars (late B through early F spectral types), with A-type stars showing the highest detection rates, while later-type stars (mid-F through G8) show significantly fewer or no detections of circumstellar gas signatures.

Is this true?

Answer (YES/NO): YES